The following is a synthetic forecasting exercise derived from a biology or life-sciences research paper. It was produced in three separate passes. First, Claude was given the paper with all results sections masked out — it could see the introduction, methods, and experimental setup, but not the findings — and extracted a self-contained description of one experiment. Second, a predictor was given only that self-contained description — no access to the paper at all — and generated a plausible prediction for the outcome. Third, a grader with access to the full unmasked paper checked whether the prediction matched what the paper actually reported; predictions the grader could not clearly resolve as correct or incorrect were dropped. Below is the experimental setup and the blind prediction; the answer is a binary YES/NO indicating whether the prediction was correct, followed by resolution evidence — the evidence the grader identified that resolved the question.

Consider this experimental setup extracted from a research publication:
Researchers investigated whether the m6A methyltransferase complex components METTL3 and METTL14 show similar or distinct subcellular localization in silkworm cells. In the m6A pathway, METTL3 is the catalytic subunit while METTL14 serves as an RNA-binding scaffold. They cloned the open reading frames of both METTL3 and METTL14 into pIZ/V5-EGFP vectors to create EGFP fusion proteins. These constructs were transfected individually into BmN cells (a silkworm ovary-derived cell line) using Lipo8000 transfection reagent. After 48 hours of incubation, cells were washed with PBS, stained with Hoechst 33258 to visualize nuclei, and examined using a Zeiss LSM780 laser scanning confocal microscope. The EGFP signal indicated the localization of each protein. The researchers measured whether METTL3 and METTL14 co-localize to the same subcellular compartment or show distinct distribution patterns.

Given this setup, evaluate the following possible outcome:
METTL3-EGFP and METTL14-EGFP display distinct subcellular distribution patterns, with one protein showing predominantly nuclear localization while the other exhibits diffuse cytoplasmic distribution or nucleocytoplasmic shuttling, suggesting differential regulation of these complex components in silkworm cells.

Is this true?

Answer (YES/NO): NO